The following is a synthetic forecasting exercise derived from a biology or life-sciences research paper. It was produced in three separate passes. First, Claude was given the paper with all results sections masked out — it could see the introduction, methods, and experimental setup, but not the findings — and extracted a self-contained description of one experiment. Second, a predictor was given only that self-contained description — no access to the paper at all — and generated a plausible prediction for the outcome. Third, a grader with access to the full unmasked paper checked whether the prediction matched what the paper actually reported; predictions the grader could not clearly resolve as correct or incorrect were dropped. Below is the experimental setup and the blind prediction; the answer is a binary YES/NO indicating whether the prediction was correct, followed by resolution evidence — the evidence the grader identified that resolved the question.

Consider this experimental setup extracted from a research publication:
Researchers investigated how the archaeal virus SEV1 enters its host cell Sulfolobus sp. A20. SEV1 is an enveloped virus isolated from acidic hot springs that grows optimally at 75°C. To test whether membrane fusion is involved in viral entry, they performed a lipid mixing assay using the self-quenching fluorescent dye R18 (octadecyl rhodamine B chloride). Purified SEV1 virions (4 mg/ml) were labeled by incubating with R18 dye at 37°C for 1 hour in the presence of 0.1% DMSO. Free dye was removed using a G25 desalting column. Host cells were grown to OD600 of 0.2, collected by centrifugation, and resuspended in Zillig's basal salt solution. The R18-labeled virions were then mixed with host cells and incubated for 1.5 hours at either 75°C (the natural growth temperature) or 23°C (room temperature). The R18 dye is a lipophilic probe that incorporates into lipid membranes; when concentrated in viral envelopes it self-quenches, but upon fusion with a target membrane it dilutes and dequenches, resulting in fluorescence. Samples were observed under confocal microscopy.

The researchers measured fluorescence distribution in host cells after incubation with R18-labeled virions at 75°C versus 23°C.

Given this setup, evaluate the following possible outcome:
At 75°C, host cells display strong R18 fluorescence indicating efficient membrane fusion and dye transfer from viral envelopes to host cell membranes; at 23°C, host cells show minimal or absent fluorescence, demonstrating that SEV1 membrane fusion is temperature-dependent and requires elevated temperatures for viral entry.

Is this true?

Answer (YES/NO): YES